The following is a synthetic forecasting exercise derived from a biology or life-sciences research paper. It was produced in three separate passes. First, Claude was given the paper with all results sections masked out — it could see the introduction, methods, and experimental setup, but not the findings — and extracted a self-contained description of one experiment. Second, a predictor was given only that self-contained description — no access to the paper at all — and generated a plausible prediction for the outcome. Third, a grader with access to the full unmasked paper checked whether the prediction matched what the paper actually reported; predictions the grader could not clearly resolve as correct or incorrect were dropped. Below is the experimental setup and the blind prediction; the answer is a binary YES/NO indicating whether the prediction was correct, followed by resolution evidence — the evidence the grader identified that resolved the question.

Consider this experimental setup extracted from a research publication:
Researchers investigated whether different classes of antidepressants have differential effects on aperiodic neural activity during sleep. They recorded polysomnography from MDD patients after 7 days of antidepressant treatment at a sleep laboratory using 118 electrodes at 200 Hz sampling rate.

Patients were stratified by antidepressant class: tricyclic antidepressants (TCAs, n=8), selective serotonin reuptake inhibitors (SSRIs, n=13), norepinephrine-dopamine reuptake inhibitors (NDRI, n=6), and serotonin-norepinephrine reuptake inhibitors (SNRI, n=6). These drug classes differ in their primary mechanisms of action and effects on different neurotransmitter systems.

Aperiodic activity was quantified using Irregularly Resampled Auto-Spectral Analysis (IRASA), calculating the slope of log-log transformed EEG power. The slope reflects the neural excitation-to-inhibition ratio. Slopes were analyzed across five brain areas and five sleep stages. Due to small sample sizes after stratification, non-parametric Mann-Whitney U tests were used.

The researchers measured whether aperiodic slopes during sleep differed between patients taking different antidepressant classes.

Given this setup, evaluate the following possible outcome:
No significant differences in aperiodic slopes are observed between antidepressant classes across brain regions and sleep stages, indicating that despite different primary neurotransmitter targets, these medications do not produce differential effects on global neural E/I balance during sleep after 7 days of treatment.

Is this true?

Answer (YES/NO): NO